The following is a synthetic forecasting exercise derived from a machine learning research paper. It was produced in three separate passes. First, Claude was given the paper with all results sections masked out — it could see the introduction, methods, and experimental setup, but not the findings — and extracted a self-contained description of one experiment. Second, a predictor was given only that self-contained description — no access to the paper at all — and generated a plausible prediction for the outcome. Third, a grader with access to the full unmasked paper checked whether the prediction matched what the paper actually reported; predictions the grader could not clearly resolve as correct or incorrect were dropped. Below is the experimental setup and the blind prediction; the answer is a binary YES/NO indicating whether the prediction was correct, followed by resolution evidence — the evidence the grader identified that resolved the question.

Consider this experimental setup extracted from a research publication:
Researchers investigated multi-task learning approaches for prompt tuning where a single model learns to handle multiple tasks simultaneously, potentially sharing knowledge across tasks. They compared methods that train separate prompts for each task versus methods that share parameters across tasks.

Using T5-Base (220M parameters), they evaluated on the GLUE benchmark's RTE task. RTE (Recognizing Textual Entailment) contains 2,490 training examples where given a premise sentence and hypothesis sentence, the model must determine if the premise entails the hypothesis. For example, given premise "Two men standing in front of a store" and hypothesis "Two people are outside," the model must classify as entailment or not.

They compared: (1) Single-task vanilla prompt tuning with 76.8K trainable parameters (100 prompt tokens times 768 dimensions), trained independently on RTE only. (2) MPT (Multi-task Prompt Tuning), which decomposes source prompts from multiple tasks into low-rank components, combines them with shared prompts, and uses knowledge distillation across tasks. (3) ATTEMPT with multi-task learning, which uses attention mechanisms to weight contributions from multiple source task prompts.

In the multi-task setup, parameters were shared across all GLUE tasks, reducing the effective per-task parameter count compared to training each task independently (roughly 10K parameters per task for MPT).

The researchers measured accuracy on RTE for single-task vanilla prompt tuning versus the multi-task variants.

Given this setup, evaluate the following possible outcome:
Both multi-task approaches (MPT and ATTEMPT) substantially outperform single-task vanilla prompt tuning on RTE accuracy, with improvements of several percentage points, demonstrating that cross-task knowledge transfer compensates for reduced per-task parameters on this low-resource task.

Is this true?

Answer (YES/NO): YES